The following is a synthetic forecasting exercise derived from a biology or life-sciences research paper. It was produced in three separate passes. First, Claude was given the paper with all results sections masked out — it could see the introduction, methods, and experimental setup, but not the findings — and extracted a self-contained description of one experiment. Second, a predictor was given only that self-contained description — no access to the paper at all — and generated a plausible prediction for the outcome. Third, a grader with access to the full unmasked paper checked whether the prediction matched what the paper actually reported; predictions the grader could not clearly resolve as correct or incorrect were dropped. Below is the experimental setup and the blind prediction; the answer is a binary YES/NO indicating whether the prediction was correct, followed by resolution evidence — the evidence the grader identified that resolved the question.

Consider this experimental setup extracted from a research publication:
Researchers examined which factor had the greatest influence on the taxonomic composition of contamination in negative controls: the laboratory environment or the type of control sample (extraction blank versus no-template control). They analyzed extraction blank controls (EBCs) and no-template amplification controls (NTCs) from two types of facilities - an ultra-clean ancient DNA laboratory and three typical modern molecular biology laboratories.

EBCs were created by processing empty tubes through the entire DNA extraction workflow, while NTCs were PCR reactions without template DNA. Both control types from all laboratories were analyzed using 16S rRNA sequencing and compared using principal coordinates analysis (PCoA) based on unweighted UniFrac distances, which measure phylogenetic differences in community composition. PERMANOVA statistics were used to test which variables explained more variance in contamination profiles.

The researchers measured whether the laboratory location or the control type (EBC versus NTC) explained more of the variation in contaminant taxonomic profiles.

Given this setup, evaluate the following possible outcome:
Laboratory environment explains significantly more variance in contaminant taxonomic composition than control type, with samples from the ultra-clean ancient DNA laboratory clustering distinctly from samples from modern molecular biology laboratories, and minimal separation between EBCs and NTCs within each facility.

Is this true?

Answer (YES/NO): NO